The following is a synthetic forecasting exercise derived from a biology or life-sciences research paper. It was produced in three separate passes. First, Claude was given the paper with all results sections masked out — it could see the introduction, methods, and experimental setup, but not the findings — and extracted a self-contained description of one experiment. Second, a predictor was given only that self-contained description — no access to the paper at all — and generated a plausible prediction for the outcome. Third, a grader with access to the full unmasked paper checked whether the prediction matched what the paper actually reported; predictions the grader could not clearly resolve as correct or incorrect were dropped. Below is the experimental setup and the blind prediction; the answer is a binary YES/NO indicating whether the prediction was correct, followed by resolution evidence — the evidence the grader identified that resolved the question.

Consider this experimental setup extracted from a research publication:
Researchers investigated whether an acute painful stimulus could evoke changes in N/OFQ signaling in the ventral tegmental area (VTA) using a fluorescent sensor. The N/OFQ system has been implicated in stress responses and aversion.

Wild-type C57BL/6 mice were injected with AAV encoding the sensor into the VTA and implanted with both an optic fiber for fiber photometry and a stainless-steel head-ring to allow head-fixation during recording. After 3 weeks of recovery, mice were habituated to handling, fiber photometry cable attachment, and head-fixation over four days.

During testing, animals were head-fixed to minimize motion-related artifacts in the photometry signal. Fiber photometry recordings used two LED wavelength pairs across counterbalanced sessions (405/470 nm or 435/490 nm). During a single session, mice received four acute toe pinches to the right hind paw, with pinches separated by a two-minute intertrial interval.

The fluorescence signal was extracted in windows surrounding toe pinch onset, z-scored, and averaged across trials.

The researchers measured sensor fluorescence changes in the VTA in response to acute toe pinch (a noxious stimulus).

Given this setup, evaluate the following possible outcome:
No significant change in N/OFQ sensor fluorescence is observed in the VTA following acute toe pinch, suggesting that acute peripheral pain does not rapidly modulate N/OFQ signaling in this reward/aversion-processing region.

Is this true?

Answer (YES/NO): NO